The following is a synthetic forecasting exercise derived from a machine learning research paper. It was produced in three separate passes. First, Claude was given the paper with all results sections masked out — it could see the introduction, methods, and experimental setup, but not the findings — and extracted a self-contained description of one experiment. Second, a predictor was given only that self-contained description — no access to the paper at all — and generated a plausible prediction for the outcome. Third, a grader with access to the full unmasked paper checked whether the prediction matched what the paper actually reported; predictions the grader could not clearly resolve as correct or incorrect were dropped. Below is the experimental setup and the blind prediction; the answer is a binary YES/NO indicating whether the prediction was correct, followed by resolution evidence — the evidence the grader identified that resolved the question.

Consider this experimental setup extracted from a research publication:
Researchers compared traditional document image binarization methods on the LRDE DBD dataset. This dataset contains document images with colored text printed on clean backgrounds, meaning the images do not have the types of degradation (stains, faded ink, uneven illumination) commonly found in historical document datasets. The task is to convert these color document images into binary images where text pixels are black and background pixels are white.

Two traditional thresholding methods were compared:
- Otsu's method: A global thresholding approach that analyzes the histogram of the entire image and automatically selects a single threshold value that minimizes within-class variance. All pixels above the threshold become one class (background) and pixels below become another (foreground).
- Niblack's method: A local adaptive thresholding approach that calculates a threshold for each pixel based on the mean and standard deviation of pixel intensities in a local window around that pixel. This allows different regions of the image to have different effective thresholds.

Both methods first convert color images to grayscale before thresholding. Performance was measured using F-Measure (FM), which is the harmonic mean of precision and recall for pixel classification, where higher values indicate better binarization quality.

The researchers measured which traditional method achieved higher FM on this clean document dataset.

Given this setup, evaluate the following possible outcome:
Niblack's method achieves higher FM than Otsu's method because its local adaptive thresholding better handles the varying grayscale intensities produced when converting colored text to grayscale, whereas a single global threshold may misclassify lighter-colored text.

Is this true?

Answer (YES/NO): NO